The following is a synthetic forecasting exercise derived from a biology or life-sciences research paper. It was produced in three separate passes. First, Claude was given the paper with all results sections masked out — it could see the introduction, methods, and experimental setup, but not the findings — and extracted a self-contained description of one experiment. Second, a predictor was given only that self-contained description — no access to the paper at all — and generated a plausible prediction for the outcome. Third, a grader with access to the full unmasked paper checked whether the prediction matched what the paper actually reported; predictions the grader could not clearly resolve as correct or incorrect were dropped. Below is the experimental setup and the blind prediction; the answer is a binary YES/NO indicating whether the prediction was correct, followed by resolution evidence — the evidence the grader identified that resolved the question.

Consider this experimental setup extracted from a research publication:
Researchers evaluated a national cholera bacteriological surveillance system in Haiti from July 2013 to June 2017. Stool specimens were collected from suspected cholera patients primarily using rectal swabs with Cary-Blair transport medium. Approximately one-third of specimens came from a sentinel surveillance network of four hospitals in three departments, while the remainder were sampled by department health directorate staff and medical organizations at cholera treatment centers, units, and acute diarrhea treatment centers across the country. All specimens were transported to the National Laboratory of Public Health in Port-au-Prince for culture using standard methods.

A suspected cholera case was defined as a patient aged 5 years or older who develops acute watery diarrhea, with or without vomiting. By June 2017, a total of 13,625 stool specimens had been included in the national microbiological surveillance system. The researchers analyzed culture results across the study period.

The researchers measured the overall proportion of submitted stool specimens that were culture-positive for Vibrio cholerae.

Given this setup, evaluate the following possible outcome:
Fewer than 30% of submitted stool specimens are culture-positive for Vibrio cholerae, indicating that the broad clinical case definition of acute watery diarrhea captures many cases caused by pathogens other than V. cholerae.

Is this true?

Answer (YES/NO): NO